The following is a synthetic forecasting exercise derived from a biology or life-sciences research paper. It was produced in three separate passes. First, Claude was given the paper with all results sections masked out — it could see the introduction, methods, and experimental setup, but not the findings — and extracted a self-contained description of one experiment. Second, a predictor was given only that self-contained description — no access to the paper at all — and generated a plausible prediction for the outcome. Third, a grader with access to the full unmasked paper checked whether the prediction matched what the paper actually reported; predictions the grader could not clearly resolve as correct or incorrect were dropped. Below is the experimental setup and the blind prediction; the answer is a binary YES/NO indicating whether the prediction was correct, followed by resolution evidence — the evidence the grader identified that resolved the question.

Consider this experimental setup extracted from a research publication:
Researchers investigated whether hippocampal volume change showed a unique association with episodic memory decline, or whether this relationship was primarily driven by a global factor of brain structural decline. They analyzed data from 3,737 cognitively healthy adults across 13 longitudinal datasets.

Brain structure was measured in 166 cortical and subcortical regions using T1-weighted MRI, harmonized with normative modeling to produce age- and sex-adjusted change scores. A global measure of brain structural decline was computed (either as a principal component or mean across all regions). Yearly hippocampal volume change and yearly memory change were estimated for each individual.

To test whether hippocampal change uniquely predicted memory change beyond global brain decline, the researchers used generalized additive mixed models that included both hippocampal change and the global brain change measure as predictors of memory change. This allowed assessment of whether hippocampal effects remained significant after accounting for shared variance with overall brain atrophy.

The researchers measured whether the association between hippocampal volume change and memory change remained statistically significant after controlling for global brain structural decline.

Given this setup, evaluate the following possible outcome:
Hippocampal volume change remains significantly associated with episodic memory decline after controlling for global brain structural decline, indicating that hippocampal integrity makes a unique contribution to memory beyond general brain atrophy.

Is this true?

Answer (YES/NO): NO